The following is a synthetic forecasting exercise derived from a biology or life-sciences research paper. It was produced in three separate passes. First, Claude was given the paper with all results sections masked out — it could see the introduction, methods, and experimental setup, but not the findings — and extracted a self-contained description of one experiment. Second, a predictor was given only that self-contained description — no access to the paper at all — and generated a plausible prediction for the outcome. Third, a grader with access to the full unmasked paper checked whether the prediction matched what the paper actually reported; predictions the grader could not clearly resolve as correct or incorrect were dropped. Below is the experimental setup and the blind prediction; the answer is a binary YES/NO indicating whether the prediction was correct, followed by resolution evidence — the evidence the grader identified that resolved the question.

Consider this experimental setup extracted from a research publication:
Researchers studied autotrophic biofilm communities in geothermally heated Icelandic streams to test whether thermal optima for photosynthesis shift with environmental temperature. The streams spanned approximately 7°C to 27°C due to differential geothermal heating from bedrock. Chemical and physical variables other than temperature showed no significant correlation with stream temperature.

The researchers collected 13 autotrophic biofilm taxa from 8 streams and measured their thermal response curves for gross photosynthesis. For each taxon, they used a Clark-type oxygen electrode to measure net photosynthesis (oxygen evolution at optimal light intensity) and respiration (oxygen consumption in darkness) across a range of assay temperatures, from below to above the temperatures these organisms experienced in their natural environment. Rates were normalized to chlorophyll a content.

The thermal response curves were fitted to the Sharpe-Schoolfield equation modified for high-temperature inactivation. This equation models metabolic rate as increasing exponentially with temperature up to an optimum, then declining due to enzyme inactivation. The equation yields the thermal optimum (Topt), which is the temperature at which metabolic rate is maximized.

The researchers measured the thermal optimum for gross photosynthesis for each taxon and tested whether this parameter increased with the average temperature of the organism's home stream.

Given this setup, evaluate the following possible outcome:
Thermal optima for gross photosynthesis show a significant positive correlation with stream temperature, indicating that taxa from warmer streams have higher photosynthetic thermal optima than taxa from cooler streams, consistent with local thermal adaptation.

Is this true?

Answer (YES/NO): YES